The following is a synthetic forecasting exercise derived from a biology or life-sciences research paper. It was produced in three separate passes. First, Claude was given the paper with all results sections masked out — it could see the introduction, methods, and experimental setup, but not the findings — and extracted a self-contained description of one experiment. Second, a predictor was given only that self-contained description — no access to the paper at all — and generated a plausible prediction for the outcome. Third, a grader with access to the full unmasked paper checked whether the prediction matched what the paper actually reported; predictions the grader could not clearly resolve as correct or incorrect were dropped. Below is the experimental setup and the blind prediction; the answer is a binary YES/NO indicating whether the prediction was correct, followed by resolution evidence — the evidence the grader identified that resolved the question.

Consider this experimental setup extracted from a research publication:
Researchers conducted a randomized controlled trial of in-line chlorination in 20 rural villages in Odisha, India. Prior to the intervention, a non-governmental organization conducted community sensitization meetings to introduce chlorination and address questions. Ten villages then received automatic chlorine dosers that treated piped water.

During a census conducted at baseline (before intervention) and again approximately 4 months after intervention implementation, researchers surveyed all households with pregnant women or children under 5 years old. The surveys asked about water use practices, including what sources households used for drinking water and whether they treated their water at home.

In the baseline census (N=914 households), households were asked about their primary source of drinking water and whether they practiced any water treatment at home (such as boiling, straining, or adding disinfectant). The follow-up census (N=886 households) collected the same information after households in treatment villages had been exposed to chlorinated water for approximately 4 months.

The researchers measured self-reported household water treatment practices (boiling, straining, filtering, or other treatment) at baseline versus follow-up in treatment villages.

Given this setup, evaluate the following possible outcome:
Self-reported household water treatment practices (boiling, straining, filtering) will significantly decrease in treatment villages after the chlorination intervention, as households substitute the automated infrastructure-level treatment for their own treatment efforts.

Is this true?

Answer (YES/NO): NO